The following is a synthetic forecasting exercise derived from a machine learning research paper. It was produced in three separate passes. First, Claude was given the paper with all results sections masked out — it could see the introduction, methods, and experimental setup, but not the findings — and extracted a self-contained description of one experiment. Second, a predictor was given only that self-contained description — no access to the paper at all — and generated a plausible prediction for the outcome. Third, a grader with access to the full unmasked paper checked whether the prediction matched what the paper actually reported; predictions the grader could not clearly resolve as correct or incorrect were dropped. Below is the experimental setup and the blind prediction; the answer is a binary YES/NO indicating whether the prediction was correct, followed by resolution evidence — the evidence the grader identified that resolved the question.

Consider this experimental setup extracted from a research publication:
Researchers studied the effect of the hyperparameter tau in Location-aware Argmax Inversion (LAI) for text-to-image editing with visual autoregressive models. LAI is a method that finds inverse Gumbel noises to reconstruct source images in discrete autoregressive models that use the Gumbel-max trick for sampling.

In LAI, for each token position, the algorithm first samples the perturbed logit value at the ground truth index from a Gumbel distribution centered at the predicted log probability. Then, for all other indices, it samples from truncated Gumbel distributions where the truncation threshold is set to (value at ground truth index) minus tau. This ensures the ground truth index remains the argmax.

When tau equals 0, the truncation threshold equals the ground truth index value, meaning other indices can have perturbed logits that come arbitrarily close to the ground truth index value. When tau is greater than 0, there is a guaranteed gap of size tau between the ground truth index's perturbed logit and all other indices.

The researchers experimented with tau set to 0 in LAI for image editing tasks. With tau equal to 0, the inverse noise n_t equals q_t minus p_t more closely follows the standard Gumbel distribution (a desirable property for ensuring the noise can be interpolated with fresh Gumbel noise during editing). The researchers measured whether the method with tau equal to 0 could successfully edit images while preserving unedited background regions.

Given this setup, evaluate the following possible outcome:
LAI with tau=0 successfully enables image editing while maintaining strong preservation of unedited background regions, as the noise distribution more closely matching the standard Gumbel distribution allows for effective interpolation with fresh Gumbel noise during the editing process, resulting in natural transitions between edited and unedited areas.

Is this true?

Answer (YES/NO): NO